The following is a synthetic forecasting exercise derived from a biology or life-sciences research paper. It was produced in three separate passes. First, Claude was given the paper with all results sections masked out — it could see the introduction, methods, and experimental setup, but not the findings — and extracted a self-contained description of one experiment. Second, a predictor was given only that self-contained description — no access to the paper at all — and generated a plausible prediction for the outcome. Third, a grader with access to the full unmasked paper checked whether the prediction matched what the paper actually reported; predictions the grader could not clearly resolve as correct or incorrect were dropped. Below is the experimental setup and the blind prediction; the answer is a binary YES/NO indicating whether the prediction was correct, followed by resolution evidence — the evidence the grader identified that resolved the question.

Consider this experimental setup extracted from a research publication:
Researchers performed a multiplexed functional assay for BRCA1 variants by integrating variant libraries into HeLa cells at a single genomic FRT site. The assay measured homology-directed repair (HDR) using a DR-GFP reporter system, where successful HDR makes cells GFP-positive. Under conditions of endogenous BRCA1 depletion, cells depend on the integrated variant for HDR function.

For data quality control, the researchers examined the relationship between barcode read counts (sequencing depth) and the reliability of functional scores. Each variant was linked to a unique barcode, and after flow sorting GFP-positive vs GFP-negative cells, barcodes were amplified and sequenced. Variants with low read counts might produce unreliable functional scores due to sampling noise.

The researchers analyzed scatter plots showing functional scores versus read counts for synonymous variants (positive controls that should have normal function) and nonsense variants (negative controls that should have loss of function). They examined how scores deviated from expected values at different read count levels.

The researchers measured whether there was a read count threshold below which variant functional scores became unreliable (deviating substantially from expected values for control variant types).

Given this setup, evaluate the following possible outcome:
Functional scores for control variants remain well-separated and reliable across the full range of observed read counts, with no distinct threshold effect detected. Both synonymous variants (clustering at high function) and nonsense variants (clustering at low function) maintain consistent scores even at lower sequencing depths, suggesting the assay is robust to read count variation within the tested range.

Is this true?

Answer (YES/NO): NO